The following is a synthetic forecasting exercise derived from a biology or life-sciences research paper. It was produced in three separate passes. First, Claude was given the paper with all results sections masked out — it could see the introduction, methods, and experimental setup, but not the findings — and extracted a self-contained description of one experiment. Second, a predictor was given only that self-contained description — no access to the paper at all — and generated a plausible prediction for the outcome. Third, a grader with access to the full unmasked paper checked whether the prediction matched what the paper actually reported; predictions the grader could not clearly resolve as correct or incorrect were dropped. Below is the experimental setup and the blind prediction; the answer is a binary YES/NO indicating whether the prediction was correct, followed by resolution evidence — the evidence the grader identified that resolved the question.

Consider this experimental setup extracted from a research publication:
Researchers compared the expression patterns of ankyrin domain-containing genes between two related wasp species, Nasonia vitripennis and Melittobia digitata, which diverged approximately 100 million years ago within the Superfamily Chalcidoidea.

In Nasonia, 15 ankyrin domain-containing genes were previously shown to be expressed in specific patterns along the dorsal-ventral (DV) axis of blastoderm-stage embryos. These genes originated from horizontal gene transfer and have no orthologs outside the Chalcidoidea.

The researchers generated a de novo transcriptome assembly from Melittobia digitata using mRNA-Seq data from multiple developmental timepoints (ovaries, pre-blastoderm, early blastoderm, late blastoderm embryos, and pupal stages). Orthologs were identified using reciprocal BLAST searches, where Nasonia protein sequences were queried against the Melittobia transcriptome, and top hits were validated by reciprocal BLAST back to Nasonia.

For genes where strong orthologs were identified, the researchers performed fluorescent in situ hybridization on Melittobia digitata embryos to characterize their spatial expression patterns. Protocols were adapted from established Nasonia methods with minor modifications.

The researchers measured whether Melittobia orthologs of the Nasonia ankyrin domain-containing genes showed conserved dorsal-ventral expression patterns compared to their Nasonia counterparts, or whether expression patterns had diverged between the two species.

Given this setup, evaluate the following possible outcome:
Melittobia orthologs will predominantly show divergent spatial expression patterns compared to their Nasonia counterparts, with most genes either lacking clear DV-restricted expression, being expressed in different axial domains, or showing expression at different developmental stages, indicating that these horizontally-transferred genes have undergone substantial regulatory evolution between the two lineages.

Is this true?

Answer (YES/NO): YES